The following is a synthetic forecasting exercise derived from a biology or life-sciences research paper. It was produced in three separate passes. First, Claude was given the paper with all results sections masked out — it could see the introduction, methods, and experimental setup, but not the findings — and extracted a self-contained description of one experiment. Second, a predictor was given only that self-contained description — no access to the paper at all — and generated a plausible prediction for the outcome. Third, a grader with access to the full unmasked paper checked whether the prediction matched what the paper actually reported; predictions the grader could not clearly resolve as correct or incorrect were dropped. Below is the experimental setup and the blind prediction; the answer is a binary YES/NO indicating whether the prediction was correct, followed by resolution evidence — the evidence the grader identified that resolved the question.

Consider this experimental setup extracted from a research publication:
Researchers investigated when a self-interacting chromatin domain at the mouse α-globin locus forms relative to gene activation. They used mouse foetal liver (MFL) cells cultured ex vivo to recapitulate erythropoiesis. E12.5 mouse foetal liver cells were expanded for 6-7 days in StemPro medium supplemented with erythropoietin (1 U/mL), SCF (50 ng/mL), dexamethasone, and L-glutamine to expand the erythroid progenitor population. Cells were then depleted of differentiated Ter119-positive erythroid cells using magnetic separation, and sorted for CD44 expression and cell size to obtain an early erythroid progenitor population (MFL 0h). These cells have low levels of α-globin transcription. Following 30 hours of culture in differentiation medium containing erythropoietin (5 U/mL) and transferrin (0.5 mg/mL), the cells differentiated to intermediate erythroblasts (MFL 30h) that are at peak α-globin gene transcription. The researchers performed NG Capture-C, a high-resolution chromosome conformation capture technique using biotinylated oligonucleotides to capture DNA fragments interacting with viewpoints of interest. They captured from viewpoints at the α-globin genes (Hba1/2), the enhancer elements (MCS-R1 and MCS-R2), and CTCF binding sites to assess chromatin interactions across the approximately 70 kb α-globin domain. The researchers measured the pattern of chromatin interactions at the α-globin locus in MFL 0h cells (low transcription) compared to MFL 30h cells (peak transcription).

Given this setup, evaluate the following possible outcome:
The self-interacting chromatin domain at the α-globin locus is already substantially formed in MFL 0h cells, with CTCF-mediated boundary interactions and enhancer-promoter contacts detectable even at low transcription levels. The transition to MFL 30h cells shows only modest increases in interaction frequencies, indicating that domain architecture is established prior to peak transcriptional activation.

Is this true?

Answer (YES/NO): YES